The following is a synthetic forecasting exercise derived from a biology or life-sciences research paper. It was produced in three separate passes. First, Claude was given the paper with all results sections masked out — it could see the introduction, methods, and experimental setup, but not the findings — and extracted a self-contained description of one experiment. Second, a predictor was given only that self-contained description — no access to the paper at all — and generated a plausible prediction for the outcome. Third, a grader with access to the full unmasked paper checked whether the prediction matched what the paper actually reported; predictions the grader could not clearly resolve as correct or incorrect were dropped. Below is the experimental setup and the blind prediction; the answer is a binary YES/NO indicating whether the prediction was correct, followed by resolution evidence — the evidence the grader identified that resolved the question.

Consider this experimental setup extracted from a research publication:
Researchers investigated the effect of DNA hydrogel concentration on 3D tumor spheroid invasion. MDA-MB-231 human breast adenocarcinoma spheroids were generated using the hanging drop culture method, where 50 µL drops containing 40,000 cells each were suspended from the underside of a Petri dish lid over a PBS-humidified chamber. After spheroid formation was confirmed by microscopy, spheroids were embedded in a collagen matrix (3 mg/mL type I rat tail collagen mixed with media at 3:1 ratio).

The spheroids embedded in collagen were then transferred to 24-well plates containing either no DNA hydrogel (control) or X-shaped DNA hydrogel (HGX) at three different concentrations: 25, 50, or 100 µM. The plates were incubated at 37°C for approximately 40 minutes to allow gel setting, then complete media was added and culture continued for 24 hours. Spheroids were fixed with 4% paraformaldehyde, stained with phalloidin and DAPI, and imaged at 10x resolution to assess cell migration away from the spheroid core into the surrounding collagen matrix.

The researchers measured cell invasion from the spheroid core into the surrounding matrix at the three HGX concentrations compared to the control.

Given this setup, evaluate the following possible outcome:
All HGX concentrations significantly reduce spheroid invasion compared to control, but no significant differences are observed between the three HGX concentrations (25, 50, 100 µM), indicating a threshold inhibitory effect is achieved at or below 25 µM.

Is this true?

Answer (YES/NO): NO